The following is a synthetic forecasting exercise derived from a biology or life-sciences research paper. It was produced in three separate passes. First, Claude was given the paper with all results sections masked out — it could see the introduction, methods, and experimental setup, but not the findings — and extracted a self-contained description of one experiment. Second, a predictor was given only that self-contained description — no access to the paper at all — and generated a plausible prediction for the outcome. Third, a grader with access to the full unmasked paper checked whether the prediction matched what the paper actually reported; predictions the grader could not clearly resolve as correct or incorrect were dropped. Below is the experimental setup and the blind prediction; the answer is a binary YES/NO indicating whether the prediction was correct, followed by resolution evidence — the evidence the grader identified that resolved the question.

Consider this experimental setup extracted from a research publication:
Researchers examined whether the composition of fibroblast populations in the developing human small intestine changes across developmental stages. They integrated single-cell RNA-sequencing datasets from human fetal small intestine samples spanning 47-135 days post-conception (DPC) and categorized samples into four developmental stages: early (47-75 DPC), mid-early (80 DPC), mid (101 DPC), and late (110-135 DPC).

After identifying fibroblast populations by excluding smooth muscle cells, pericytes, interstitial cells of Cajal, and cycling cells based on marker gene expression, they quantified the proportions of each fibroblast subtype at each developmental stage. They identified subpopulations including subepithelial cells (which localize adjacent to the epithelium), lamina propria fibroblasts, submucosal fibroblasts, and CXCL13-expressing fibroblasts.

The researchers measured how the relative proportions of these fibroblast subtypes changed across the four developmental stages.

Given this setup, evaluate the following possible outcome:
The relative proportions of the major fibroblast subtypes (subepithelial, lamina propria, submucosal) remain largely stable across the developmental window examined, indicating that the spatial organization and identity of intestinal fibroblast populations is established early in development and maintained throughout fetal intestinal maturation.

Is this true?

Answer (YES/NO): NO